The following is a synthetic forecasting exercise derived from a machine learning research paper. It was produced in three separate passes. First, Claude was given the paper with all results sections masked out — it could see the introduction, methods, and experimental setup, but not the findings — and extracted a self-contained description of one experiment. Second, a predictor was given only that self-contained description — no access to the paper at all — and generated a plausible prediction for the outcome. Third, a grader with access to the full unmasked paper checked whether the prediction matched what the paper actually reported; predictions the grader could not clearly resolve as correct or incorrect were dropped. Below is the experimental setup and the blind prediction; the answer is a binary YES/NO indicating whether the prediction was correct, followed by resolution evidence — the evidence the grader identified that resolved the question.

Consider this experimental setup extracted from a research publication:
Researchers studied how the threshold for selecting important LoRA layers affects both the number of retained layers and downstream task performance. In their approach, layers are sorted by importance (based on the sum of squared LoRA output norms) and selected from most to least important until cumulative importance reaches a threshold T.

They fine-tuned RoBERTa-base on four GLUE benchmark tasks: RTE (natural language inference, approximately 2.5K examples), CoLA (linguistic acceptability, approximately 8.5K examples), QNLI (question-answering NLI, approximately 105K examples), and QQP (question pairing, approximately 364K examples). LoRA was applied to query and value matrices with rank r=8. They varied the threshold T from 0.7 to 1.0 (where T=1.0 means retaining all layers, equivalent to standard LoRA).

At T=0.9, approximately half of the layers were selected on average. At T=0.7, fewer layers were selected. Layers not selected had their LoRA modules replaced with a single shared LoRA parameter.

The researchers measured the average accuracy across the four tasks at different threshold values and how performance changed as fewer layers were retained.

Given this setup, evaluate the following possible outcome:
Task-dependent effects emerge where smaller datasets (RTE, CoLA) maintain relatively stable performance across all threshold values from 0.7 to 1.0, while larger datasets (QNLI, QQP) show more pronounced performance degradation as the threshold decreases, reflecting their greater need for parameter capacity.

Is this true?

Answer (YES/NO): NO